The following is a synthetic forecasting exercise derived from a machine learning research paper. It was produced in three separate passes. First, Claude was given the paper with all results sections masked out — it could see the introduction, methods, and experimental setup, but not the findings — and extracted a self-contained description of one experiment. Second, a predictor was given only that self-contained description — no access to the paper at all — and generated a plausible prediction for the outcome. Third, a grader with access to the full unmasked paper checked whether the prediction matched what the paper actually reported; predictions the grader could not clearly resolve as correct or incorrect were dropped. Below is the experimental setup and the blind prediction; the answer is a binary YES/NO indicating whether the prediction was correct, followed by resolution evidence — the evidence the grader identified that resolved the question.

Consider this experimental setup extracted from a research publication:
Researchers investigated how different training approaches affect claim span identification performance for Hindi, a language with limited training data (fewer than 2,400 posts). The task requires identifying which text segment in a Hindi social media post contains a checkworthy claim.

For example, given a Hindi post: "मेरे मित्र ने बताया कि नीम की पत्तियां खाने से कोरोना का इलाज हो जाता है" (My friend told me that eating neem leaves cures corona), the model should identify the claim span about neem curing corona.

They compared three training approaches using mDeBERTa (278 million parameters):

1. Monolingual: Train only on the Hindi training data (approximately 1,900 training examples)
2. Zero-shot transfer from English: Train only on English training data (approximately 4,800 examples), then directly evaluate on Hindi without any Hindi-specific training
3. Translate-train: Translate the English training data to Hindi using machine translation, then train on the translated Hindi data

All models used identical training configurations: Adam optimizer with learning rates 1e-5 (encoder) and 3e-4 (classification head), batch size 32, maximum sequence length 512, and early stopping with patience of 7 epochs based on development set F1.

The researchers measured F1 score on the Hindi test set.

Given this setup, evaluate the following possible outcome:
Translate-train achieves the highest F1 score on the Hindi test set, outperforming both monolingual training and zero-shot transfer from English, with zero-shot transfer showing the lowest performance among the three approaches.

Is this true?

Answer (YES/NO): NO